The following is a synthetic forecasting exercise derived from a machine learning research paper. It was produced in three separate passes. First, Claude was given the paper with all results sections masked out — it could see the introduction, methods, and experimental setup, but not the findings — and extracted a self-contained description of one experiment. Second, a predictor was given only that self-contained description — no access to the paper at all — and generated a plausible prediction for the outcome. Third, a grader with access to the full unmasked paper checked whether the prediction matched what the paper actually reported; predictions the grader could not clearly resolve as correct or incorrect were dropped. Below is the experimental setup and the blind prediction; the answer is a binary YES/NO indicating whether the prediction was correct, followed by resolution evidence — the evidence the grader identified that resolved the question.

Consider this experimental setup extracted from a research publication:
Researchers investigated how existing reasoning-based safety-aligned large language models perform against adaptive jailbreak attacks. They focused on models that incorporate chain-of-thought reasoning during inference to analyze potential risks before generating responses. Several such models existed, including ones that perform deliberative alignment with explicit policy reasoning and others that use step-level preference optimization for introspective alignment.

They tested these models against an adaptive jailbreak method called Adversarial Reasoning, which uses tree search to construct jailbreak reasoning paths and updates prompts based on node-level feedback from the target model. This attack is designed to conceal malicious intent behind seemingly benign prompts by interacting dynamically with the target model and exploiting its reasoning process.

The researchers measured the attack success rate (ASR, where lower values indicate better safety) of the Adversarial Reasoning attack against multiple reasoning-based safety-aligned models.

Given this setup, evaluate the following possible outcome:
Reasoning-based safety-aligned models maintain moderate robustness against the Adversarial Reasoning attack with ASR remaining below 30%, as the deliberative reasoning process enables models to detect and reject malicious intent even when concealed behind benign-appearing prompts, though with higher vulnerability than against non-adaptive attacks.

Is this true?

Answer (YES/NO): NO